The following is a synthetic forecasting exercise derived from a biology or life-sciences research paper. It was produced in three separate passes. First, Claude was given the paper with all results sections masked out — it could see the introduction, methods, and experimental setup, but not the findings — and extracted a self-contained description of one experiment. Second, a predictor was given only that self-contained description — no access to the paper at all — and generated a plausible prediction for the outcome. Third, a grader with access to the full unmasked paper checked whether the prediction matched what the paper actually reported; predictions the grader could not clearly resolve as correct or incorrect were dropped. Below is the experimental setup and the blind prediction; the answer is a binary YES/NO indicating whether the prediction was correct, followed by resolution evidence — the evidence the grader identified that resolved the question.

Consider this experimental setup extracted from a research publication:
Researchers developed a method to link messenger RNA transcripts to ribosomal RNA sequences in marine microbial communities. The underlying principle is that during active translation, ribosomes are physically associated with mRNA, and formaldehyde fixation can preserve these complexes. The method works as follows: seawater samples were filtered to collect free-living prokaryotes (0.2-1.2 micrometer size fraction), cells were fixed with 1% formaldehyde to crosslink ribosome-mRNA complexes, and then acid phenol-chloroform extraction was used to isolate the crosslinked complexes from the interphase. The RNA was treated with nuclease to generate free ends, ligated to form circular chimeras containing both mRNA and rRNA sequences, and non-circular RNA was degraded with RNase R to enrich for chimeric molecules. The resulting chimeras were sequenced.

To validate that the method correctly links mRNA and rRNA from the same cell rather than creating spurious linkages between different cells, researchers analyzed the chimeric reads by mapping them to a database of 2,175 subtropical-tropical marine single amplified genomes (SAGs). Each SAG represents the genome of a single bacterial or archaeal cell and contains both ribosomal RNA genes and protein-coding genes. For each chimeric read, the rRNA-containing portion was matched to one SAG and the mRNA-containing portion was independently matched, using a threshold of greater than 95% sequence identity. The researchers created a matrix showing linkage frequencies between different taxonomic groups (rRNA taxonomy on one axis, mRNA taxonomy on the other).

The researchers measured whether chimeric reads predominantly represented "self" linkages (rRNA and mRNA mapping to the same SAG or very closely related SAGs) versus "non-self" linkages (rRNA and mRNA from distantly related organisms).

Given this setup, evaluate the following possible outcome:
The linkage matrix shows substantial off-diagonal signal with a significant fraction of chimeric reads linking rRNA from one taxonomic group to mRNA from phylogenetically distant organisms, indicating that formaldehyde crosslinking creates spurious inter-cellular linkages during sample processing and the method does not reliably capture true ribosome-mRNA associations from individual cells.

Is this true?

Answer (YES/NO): NO